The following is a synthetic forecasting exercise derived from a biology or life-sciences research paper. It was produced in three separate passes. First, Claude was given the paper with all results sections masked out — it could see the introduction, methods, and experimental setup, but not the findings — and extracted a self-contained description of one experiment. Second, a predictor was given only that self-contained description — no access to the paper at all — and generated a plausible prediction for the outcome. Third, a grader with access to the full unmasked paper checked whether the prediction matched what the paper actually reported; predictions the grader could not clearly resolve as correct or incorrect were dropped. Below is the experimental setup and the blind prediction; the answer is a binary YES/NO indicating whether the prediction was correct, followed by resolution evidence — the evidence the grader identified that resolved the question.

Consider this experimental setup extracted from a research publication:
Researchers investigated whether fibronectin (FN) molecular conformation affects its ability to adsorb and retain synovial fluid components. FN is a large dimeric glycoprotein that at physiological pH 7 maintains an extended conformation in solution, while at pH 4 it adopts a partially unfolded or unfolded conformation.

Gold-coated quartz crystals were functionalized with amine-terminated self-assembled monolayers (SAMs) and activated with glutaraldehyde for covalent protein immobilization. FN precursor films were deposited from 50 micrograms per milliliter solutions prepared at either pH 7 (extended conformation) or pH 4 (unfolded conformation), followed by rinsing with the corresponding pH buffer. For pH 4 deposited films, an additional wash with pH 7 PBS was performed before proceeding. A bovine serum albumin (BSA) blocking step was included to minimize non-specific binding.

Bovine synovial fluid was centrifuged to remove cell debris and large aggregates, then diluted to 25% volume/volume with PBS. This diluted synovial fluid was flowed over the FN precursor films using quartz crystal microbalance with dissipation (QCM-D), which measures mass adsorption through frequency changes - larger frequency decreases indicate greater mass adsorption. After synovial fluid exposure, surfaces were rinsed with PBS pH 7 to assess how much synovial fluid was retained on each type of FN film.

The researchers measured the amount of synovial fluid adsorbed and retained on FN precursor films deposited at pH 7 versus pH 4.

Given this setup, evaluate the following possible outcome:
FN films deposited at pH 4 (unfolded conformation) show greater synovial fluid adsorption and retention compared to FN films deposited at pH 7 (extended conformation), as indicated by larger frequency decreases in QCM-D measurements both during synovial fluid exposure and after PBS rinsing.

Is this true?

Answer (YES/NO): NO